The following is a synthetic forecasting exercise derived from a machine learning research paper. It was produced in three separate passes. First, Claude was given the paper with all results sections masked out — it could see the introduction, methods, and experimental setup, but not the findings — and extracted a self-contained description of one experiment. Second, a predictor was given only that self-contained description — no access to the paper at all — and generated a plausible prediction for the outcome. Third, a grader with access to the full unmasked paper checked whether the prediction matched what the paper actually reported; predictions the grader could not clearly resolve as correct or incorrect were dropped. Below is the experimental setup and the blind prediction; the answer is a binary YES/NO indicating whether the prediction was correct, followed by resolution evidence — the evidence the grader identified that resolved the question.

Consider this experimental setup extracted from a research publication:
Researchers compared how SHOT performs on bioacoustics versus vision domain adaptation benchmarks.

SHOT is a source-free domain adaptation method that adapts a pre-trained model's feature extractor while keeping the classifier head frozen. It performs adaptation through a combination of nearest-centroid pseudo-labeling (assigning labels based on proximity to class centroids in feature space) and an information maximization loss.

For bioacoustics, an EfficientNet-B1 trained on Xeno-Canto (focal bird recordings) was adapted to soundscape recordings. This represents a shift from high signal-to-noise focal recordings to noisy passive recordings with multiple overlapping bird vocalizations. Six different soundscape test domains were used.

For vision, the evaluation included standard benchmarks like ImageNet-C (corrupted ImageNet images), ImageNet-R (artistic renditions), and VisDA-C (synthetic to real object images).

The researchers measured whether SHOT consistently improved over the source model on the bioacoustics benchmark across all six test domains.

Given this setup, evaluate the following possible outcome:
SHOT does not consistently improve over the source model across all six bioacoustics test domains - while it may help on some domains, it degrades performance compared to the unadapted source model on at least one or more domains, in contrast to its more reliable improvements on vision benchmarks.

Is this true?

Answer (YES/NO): YES